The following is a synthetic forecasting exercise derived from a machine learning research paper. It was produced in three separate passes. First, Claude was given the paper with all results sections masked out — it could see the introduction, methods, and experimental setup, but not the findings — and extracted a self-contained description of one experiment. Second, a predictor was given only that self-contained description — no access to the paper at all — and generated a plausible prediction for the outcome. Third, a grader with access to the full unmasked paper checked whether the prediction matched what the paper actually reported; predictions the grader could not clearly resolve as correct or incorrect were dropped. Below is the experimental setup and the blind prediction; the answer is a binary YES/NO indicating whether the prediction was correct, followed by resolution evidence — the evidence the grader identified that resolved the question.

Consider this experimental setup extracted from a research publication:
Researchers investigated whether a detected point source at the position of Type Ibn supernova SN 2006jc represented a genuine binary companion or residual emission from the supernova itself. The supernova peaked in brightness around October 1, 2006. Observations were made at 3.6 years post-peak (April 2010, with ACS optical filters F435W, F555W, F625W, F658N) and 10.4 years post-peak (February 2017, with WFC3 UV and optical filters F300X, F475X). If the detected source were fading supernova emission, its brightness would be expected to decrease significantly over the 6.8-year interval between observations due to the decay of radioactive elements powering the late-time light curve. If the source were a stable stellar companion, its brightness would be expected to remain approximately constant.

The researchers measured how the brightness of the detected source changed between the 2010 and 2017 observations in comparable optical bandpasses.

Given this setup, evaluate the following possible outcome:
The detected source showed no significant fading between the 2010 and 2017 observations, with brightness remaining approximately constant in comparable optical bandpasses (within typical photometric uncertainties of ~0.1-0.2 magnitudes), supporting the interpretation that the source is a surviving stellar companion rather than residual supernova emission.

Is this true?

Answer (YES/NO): YES